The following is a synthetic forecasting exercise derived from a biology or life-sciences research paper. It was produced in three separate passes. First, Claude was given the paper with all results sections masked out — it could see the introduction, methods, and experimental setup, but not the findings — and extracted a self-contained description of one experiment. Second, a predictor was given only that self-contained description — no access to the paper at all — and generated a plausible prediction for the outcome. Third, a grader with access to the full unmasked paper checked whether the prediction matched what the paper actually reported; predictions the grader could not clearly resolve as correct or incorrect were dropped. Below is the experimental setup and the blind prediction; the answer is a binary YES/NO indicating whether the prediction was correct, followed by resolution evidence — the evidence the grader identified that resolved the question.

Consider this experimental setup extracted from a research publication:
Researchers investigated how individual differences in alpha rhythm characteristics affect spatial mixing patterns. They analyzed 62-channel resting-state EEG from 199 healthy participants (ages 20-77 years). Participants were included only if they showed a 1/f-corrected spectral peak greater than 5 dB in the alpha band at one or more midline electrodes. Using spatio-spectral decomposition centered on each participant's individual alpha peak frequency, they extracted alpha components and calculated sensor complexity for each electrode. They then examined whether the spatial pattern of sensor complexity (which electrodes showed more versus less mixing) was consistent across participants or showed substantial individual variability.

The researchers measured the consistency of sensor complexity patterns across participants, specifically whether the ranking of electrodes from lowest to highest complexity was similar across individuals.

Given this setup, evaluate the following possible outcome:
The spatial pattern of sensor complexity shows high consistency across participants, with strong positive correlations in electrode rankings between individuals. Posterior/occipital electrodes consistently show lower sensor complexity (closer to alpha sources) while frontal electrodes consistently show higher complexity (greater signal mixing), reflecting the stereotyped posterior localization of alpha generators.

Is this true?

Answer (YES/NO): NO